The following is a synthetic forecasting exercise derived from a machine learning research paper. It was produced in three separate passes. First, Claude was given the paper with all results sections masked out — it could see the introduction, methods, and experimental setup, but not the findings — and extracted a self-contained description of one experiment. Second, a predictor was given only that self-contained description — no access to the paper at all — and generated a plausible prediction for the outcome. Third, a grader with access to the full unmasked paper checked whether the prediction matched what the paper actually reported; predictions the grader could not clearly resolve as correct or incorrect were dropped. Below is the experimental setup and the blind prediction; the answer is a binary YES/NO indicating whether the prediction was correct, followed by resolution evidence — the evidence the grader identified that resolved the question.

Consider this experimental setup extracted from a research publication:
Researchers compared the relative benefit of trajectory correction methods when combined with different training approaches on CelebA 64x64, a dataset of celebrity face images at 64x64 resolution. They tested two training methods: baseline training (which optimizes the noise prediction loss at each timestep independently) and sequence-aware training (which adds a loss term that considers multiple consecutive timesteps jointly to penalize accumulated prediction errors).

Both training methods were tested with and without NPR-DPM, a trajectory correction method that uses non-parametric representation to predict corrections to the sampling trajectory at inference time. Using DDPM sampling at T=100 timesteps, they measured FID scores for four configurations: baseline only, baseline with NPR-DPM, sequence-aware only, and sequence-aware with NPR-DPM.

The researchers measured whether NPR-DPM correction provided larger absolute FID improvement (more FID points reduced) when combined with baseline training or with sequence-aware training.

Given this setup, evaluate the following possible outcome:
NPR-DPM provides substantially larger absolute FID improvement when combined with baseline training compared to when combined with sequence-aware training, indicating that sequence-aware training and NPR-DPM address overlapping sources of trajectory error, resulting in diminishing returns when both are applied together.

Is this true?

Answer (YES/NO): NO